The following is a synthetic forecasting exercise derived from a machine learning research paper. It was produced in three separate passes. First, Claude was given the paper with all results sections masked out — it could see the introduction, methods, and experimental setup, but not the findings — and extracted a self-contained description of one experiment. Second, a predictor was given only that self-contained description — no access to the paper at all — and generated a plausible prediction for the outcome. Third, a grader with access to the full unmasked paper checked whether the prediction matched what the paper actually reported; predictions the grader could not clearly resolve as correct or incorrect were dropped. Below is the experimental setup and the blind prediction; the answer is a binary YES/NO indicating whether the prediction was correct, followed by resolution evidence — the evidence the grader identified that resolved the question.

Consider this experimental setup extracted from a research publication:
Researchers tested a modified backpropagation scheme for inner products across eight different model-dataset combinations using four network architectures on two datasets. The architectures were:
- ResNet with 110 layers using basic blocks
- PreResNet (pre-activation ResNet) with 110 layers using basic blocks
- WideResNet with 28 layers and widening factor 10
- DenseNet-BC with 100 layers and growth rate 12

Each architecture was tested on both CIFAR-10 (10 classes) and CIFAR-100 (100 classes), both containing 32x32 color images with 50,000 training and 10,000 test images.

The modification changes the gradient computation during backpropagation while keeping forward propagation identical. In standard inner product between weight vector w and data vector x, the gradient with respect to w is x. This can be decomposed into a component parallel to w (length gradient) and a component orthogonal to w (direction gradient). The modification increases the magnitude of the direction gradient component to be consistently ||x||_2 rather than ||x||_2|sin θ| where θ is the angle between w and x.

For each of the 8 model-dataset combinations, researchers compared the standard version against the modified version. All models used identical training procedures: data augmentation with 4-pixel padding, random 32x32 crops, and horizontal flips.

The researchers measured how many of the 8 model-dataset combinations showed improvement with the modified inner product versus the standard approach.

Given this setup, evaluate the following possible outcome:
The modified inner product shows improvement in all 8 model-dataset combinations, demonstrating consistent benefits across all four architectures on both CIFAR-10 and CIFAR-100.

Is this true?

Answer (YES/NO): NO